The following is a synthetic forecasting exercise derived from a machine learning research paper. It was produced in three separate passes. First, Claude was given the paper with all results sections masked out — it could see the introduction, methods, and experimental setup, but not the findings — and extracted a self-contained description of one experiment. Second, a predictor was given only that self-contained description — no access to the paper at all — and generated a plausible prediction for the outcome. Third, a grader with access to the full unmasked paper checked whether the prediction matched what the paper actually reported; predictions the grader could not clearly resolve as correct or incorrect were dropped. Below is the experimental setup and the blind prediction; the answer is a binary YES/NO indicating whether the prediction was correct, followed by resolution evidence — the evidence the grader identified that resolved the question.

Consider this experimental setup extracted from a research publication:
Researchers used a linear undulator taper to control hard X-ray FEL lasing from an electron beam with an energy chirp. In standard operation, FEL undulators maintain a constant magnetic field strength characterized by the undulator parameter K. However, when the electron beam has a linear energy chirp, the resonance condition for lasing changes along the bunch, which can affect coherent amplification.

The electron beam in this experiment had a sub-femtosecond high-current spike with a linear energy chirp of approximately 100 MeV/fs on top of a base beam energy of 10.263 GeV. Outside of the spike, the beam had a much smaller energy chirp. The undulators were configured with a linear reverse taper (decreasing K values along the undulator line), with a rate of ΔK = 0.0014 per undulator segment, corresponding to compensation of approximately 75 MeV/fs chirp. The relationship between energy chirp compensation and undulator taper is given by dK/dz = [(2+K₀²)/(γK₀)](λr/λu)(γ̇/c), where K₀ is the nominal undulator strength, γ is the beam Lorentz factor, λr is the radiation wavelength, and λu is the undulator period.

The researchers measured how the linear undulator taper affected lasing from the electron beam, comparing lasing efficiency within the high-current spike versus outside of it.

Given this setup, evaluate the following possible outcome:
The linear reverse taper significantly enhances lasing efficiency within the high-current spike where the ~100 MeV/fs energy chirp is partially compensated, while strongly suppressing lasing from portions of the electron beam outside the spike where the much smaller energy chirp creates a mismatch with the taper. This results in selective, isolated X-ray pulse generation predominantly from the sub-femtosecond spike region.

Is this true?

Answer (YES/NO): YES